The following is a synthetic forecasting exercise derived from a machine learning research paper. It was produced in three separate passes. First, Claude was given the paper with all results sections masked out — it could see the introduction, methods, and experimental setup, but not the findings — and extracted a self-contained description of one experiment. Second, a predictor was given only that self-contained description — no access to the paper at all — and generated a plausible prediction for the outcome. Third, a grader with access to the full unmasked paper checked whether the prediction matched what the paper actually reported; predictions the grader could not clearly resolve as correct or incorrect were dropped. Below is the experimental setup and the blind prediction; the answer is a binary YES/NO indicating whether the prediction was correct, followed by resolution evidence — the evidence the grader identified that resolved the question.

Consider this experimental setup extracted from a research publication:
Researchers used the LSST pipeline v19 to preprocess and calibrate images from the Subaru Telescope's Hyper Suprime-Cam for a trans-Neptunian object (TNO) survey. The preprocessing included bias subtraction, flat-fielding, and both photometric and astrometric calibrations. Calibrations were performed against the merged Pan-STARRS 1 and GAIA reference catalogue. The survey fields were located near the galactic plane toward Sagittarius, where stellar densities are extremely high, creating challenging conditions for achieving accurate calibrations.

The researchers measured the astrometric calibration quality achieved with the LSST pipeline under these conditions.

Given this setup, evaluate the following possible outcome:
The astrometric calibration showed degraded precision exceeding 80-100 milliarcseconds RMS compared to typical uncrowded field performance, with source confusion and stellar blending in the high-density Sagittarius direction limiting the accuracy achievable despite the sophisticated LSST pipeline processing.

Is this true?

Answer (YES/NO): NO